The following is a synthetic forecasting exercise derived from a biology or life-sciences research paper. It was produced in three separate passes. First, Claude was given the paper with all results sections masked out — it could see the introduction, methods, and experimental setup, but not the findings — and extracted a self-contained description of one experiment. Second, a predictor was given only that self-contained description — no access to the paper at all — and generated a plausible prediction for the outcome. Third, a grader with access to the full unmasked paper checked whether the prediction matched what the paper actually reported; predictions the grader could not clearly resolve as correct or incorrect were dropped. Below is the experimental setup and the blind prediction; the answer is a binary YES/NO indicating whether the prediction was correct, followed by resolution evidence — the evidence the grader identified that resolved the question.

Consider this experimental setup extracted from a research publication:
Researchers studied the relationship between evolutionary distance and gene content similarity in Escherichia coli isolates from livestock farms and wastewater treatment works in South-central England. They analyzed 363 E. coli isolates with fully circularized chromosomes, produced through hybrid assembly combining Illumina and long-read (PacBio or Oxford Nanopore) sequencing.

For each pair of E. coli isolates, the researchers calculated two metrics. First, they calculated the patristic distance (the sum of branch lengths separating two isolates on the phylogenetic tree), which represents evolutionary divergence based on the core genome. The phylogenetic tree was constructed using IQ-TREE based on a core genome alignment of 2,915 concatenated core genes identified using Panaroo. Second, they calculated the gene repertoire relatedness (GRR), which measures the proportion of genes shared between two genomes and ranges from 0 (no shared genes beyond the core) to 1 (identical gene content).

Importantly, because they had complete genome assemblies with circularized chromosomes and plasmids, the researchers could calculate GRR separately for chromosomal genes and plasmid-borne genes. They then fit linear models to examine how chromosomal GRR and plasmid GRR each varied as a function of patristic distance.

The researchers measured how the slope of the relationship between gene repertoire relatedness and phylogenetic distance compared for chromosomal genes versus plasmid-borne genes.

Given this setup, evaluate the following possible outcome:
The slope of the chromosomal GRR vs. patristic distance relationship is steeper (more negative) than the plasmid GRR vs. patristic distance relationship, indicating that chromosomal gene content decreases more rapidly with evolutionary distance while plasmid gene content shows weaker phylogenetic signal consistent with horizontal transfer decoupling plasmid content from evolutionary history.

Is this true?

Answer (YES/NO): YES